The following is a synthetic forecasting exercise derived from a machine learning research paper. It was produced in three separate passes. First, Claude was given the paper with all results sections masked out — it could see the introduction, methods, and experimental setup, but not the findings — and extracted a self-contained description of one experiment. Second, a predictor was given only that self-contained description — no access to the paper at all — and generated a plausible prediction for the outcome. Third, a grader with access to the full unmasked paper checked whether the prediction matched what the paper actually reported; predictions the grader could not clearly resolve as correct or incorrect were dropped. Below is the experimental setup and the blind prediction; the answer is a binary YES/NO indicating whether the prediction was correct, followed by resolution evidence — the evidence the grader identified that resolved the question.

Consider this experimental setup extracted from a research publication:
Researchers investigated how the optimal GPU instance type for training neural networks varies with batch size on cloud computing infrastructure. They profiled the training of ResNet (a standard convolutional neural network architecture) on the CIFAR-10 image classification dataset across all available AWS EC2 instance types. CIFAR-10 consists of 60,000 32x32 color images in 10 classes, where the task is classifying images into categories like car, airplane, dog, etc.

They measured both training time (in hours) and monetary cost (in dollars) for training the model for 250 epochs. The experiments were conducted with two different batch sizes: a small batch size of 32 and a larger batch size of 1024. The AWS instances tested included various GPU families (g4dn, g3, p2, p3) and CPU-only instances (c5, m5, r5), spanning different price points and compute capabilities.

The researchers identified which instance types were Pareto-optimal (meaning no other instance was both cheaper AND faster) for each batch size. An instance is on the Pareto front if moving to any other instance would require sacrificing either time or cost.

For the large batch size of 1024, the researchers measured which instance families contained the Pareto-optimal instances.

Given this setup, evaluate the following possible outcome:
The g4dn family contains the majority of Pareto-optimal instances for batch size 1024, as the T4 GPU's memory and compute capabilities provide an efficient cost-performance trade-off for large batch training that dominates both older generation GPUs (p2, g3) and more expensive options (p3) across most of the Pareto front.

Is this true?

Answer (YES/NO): NO